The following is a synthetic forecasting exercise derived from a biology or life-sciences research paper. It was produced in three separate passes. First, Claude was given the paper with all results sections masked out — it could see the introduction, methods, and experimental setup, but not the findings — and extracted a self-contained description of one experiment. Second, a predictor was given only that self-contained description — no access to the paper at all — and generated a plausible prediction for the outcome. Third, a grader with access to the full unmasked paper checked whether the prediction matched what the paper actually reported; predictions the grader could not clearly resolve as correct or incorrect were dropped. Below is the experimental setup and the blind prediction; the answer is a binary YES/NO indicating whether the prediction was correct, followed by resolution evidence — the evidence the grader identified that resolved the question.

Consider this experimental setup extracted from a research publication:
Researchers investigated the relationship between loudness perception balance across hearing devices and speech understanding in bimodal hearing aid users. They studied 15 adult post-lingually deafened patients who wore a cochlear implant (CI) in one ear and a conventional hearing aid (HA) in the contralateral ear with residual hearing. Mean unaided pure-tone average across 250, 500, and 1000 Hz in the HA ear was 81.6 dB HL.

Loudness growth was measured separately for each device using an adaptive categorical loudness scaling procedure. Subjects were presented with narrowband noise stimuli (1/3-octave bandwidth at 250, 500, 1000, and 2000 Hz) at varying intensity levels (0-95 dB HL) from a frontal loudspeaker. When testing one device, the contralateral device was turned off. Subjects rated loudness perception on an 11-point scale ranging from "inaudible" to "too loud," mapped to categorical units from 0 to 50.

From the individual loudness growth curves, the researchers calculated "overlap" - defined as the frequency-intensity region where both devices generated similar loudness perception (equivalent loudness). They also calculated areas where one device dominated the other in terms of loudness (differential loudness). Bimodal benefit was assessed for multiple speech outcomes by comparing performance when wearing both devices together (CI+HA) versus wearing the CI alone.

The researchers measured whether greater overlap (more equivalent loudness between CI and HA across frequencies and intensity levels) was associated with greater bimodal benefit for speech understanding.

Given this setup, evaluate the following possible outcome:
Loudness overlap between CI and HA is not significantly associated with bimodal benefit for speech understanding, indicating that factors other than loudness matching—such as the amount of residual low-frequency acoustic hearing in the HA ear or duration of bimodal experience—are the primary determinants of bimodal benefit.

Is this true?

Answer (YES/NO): NO